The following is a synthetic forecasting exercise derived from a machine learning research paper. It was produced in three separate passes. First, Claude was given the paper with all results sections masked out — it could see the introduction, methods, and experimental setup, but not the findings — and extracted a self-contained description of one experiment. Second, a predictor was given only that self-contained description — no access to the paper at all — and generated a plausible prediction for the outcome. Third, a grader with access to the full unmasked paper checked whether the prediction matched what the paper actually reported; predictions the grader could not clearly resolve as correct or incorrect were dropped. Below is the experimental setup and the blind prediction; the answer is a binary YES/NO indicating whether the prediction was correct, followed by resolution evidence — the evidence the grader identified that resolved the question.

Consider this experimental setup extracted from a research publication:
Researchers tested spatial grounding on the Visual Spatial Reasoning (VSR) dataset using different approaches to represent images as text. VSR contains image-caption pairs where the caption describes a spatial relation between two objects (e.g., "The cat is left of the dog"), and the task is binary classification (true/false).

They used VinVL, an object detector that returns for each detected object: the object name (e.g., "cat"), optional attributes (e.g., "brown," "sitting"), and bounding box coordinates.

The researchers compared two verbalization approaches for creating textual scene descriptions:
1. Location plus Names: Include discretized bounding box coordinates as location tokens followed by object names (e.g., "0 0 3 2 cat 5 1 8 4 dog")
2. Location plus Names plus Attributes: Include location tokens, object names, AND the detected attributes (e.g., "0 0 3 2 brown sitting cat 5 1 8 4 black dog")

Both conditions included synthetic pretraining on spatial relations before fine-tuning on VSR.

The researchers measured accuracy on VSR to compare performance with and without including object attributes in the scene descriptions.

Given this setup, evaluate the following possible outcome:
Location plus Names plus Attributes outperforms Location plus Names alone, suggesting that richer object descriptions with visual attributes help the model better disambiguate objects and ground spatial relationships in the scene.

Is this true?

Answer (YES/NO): NO